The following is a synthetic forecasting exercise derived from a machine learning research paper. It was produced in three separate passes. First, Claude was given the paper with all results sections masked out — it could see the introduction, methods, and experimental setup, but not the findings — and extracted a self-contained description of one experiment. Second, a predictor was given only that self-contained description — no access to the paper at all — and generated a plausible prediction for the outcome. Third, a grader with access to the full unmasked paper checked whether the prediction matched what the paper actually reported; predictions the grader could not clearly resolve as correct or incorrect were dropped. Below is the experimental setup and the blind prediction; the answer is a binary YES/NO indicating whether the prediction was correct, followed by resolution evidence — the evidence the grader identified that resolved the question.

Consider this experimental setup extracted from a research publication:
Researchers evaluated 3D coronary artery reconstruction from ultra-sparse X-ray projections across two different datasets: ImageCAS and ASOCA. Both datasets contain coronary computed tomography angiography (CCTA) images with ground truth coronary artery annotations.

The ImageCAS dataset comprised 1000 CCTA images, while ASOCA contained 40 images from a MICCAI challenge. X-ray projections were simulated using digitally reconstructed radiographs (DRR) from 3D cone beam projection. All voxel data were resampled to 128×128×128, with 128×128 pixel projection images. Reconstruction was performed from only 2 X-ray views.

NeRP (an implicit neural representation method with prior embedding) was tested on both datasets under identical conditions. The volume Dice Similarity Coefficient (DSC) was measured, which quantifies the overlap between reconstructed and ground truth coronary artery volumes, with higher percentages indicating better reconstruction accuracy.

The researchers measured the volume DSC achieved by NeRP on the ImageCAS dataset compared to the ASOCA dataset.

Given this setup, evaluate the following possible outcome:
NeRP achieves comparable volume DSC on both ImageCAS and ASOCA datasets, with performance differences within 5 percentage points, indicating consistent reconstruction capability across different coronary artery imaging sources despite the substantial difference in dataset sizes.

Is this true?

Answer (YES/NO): YES